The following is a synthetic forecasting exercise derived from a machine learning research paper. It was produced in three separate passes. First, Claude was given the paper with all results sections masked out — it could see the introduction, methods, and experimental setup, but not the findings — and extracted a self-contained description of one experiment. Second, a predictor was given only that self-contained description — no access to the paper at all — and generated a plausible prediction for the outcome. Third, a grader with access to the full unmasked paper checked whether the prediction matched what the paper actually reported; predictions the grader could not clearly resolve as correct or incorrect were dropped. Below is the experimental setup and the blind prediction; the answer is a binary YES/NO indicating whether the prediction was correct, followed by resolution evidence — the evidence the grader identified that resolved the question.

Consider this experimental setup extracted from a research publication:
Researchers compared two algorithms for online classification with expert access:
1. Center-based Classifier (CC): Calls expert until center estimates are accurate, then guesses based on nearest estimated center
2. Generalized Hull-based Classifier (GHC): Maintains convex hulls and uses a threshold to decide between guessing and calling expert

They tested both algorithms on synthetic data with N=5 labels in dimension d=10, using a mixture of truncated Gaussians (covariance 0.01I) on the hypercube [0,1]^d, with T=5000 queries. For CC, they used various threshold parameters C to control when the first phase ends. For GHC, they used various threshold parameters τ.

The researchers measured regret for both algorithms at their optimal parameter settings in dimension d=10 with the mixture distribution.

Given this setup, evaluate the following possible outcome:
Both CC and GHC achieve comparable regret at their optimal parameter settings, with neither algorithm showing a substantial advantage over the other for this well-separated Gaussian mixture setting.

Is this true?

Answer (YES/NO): NO